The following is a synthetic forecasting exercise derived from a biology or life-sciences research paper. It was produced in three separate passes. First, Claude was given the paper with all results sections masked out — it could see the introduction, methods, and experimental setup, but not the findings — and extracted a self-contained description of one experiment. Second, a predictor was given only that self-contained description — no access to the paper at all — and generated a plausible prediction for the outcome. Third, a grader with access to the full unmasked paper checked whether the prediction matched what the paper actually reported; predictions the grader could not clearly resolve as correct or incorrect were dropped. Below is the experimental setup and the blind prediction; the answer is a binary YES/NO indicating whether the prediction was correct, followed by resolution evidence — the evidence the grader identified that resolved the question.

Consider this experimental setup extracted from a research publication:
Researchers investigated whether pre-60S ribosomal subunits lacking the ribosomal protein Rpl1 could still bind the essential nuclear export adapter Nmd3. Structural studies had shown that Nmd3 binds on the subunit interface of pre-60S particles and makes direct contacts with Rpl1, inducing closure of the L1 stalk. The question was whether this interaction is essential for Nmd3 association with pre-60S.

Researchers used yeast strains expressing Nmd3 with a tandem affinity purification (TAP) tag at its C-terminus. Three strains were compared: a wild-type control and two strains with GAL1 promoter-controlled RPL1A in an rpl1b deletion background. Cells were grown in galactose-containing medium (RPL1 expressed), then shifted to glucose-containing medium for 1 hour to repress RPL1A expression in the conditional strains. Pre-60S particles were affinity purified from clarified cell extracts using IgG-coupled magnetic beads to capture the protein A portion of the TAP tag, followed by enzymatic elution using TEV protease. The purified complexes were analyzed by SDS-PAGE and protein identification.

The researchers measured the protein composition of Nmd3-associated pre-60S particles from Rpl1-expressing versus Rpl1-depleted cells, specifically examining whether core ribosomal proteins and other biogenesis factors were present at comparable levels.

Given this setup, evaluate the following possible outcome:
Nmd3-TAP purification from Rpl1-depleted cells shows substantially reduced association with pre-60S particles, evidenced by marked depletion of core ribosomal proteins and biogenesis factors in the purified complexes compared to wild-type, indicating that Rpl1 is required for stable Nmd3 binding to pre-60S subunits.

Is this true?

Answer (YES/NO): NO